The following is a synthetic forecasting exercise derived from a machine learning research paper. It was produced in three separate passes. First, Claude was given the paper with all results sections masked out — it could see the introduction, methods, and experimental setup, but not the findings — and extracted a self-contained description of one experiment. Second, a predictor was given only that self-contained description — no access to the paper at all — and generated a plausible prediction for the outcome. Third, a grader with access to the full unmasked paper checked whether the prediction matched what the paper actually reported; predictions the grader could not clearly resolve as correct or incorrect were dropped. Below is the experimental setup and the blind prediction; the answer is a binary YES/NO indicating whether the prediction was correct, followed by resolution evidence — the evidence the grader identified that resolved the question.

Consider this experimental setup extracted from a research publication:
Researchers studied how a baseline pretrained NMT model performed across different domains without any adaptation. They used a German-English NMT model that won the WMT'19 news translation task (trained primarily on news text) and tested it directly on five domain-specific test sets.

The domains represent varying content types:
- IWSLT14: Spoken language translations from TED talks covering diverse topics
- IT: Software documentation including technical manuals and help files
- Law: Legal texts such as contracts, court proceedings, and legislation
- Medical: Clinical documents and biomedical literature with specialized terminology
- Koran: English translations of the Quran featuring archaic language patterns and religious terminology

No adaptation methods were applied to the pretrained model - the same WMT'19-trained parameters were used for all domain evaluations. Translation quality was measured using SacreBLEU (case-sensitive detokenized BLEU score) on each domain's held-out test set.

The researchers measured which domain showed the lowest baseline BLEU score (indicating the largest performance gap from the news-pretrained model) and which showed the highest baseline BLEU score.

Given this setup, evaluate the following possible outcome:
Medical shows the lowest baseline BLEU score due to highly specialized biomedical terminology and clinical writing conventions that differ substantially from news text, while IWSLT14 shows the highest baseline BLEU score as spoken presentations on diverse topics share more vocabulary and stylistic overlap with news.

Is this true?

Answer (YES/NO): NO